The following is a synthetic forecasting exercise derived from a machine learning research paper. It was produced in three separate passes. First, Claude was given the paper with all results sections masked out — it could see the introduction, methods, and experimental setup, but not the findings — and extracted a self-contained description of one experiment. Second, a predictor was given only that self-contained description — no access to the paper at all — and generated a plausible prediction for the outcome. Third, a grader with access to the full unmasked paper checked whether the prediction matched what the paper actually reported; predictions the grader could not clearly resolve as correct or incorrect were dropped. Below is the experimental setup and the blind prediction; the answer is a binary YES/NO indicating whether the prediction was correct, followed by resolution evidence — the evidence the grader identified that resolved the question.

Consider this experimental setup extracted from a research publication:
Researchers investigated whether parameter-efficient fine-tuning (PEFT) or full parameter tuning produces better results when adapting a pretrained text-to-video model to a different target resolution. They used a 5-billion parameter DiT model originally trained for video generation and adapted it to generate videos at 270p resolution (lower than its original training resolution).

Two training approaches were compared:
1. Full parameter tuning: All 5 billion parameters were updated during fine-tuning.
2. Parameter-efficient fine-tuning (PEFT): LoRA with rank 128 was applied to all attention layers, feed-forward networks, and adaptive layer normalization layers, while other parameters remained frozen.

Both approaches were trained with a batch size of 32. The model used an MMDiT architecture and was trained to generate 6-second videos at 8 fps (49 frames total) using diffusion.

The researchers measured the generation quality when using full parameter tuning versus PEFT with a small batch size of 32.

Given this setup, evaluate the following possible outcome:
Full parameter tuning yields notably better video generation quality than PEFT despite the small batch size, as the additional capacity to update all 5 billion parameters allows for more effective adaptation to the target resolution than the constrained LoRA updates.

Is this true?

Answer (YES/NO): NO